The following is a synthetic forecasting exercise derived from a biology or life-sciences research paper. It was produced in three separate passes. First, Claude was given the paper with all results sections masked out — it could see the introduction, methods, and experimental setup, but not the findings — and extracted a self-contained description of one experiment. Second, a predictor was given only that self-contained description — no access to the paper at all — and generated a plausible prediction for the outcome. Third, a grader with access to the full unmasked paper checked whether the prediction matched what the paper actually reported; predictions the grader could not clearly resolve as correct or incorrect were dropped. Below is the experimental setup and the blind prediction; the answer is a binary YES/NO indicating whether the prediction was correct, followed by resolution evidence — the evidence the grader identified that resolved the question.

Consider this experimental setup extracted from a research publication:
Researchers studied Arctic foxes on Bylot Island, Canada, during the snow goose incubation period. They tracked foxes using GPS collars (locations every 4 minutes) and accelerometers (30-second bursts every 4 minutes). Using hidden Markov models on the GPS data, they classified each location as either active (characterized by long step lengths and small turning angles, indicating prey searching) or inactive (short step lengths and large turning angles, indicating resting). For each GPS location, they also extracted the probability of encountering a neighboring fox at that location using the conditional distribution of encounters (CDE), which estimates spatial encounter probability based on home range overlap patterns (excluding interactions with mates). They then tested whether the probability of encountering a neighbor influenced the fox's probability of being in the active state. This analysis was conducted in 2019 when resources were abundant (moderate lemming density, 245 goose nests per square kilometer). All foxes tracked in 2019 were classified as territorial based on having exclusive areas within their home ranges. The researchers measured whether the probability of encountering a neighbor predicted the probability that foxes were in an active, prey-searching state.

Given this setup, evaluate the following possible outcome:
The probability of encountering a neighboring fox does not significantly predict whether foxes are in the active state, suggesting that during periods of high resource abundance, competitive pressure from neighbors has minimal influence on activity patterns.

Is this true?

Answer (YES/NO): NO